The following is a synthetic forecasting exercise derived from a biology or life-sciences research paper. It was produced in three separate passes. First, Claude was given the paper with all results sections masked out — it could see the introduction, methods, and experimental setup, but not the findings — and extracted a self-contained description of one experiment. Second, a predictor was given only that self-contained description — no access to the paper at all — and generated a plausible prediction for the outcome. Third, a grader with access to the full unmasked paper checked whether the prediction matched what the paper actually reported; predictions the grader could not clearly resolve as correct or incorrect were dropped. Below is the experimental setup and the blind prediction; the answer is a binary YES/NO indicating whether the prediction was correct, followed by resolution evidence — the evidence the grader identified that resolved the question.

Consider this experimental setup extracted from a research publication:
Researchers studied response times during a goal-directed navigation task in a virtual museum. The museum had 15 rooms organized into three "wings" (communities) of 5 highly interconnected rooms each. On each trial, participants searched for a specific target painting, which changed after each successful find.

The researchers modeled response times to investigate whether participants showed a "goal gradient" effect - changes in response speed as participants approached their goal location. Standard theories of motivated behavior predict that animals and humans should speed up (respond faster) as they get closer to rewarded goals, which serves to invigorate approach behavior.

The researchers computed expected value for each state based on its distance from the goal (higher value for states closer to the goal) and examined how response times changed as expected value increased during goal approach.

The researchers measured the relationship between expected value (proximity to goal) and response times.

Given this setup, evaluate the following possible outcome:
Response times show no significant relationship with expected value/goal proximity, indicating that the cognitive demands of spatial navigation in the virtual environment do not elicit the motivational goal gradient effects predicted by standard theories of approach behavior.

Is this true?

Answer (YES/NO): NO